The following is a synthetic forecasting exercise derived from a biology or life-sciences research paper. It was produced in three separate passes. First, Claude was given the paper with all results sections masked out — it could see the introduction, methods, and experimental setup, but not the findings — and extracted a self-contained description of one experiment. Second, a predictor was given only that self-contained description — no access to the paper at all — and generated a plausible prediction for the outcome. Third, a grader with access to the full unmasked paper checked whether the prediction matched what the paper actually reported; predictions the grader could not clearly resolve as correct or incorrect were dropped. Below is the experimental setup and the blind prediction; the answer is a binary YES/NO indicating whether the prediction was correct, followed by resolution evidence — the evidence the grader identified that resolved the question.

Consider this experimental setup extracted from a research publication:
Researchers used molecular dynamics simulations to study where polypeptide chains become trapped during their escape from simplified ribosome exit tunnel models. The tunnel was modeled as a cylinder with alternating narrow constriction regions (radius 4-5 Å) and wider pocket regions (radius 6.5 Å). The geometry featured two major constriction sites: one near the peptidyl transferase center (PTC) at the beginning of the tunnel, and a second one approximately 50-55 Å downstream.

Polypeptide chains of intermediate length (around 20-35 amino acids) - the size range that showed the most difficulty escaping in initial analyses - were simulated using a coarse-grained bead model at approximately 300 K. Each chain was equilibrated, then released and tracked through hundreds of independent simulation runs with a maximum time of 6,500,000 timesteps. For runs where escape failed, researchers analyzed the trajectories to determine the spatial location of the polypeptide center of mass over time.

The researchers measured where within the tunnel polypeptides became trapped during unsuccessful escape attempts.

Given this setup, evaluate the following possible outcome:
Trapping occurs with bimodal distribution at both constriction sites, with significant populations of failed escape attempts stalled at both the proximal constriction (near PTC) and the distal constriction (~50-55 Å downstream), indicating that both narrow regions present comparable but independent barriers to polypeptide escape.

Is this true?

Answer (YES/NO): NO